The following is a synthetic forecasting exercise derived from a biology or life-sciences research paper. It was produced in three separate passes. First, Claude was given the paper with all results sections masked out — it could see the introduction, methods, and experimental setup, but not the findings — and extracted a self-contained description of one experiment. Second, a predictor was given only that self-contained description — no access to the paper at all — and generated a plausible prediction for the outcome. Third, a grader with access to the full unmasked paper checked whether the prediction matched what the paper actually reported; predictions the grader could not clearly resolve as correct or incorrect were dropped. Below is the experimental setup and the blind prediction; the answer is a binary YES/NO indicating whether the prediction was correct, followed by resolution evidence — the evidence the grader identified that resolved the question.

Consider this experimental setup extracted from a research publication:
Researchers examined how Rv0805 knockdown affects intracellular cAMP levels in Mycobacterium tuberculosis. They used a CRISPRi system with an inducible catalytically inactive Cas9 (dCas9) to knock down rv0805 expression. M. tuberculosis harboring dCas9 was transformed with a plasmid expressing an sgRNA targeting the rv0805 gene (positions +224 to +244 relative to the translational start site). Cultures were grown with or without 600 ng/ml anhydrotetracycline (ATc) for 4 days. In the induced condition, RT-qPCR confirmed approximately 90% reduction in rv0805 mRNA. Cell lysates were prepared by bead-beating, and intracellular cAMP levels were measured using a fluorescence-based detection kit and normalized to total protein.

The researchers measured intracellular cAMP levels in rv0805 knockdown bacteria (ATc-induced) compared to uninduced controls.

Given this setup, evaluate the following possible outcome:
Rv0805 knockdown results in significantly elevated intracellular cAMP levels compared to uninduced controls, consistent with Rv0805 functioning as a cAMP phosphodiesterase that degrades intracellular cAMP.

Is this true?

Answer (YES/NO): YES